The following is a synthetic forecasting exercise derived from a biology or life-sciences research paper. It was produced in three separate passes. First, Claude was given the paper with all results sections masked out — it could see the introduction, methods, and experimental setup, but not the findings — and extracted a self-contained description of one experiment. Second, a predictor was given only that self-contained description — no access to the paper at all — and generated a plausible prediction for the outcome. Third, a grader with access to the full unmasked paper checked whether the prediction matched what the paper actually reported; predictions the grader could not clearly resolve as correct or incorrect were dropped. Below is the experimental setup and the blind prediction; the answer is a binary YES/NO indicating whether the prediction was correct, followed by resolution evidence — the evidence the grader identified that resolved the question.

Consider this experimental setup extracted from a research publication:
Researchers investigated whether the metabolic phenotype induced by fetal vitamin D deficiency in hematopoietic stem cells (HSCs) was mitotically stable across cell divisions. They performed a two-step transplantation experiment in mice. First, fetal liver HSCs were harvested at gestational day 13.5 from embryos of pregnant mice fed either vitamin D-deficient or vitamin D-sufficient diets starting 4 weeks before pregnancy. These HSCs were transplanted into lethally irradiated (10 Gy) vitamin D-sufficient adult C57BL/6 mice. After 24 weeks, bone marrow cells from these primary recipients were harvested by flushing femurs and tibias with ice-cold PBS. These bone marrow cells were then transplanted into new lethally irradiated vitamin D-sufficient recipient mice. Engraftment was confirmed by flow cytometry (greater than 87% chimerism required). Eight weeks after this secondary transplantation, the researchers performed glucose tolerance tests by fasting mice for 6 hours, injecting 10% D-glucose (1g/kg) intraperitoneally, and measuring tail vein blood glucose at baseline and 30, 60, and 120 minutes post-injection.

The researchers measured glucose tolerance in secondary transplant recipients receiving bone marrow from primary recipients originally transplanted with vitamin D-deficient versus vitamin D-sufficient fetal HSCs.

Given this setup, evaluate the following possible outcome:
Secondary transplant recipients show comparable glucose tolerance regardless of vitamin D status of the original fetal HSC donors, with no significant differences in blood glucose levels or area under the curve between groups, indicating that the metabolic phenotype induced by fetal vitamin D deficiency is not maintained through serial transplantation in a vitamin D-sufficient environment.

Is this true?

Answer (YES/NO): NO